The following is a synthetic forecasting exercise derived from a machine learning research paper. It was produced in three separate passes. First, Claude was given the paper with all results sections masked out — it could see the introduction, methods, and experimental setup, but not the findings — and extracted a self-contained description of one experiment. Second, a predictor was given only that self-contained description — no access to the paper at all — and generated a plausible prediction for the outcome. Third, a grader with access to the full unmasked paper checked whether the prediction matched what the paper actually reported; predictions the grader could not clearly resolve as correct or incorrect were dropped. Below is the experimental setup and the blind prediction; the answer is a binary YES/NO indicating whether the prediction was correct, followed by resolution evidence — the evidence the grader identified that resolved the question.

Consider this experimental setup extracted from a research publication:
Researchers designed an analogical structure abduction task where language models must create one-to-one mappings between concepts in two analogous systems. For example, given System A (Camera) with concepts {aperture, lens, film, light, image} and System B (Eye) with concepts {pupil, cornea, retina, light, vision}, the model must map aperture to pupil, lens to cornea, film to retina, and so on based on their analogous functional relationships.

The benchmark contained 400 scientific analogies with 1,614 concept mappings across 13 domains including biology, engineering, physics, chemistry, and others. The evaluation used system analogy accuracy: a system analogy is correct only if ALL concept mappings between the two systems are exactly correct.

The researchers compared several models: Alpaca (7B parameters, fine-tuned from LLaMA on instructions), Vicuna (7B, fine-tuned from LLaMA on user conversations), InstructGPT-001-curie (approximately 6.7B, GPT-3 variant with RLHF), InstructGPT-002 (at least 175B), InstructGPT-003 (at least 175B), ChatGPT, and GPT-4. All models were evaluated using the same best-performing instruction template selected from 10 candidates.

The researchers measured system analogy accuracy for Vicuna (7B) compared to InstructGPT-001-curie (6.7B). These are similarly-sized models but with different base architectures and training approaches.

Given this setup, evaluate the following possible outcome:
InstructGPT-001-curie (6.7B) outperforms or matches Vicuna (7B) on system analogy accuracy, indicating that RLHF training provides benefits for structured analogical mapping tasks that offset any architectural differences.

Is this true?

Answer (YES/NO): NO